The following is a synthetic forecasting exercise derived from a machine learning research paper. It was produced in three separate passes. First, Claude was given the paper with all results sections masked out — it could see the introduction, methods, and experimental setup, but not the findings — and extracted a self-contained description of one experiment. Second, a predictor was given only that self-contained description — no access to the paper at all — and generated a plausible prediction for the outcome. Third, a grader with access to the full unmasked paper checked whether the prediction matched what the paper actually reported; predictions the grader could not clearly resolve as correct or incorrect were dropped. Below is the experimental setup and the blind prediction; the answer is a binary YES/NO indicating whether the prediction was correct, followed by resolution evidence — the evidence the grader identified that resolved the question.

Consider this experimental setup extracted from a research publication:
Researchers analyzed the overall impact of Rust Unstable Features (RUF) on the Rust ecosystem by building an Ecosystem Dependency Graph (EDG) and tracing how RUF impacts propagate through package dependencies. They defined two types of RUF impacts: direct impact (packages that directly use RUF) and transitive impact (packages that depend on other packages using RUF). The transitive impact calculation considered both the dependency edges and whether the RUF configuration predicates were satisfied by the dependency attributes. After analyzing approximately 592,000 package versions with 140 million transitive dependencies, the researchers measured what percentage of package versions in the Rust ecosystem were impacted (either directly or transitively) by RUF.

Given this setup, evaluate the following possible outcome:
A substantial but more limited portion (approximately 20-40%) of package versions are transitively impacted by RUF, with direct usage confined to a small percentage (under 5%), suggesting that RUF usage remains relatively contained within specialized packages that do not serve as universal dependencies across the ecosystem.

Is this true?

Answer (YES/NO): NO